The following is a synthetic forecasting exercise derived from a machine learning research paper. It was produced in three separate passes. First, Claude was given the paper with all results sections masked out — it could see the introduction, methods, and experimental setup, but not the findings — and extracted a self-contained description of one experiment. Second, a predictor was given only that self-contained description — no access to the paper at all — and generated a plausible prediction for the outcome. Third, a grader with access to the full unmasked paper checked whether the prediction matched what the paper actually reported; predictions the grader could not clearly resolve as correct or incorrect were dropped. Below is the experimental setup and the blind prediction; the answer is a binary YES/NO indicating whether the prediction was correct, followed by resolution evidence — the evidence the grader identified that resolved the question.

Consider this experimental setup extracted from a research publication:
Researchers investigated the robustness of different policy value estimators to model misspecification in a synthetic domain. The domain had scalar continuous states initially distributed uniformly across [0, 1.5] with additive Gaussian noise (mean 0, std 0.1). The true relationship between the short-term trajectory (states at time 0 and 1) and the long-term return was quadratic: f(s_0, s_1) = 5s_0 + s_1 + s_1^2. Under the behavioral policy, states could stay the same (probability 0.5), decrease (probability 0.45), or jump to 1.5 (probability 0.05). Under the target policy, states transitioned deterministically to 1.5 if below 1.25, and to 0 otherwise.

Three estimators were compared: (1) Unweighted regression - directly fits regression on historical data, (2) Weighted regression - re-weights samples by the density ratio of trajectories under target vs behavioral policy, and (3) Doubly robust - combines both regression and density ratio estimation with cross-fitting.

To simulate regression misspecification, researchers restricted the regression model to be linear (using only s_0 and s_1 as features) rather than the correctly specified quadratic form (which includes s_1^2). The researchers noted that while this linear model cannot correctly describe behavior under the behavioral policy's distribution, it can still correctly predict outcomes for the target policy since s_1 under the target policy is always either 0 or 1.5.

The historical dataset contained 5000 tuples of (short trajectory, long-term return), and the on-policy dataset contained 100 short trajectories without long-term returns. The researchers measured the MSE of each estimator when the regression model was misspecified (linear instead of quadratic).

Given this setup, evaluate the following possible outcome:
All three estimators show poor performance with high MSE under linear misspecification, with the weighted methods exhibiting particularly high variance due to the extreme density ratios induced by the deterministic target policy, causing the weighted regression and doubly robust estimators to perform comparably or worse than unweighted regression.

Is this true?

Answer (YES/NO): NO